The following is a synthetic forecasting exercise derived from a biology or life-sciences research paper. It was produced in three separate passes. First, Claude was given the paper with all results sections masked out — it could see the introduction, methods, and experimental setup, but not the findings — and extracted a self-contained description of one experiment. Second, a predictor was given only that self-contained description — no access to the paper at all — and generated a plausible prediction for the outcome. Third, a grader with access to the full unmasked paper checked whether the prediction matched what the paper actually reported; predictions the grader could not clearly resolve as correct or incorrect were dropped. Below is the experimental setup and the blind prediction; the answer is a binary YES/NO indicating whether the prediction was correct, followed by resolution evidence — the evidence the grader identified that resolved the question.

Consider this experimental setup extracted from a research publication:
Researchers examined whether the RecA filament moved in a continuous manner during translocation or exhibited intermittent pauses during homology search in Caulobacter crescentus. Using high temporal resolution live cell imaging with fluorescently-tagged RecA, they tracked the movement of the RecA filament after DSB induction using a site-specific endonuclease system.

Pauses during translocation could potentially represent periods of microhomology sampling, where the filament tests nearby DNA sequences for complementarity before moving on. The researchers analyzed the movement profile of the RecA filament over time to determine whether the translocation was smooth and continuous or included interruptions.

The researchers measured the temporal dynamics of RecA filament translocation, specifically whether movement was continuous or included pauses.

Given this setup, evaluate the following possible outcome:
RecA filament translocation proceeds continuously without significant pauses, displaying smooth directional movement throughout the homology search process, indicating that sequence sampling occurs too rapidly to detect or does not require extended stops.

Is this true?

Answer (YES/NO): NO